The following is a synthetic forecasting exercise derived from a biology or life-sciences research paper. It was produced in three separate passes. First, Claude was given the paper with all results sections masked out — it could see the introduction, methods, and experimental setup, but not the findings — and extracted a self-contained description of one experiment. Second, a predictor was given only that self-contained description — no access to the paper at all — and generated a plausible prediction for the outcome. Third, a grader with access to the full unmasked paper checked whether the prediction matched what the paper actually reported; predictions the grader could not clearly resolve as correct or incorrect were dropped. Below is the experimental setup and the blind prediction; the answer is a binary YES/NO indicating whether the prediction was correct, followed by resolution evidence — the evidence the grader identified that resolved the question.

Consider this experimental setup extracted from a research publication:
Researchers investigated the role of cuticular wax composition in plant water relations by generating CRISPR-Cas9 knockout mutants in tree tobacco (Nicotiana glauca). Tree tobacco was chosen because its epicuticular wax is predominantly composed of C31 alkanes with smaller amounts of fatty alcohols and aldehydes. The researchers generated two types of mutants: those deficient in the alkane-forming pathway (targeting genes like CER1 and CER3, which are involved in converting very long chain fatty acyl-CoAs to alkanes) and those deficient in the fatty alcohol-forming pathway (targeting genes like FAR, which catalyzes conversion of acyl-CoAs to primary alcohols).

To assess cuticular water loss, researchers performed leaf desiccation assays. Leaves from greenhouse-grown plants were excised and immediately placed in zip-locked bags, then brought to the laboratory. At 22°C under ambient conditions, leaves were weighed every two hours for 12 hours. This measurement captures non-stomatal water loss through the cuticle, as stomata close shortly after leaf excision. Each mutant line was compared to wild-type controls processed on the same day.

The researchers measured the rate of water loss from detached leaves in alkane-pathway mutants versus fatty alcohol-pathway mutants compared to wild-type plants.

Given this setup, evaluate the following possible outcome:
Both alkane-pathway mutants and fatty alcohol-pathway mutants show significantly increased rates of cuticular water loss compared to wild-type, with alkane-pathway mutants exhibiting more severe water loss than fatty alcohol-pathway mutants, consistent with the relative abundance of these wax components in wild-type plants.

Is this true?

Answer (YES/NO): NO